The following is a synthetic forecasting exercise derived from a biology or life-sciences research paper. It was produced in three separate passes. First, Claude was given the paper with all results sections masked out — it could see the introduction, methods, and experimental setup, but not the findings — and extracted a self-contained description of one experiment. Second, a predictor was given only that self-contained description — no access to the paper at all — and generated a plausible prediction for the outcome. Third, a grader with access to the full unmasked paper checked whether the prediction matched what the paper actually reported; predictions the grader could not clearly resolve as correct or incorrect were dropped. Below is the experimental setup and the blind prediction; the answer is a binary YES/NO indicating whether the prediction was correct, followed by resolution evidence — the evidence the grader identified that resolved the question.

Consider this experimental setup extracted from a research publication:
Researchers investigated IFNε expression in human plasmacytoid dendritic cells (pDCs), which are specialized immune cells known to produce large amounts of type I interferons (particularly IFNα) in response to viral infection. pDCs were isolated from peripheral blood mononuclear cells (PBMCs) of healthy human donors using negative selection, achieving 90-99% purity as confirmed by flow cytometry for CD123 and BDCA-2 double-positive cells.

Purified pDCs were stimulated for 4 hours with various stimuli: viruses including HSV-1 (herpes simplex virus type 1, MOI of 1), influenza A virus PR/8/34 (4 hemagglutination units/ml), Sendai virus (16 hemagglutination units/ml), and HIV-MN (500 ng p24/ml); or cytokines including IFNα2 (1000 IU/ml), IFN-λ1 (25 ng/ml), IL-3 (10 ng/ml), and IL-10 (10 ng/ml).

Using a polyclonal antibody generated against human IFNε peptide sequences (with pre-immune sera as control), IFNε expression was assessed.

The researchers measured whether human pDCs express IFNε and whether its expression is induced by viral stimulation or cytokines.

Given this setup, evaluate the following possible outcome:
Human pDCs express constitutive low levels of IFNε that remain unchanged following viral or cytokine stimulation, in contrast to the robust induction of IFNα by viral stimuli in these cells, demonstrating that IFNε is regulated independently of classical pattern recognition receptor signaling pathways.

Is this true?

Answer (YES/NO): NO